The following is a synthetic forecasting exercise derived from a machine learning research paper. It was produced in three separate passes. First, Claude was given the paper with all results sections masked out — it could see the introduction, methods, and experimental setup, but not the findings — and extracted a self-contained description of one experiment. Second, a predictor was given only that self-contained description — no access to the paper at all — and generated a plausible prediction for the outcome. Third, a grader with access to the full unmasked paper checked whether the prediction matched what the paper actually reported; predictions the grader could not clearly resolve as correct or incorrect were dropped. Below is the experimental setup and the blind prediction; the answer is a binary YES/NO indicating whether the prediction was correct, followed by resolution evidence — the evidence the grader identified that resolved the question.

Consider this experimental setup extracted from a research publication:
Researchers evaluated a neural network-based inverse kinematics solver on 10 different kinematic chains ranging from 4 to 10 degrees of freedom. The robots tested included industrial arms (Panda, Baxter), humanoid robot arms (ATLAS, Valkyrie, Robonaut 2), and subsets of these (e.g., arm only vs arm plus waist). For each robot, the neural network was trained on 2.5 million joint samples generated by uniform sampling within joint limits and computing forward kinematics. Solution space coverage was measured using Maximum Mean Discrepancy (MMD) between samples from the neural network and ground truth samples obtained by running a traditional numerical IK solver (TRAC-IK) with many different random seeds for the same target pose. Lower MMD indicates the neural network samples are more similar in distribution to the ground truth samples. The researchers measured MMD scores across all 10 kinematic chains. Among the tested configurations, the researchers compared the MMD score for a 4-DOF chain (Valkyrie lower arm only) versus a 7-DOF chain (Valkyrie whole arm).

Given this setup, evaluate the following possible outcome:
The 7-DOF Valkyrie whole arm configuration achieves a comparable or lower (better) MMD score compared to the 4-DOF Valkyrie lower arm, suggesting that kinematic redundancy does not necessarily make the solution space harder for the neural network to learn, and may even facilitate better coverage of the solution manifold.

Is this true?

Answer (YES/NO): NO